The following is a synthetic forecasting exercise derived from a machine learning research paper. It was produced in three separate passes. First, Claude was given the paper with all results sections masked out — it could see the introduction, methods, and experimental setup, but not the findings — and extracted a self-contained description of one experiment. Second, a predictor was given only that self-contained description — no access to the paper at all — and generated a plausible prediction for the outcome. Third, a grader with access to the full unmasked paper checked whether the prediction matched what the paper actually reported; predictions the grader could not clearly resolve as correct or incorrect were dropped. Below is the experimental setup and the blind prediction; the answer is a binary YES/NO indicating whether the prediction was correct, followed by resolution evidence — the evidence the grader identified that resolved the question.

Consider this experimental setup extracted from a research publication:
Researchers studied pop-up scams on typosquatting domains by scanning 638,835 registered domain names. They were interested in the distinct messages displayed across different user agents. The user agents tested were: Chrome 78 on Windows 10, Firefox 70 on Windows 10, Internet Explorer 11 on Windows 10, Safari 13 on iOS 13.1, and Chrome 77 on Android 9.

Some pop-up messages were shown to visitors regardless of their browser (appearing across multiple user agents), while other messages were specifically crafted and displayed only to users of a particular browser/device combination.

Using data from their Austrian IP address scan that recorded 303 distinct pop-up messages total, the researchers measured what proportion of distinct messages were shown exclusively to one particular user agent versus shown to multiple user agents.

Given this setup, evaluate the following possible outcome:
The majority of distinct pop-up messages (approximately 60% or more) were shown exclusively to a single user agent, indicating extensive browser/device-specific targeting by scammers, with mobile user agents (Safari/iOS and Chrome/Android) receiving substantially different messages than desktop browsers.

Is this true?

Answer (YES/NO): NO